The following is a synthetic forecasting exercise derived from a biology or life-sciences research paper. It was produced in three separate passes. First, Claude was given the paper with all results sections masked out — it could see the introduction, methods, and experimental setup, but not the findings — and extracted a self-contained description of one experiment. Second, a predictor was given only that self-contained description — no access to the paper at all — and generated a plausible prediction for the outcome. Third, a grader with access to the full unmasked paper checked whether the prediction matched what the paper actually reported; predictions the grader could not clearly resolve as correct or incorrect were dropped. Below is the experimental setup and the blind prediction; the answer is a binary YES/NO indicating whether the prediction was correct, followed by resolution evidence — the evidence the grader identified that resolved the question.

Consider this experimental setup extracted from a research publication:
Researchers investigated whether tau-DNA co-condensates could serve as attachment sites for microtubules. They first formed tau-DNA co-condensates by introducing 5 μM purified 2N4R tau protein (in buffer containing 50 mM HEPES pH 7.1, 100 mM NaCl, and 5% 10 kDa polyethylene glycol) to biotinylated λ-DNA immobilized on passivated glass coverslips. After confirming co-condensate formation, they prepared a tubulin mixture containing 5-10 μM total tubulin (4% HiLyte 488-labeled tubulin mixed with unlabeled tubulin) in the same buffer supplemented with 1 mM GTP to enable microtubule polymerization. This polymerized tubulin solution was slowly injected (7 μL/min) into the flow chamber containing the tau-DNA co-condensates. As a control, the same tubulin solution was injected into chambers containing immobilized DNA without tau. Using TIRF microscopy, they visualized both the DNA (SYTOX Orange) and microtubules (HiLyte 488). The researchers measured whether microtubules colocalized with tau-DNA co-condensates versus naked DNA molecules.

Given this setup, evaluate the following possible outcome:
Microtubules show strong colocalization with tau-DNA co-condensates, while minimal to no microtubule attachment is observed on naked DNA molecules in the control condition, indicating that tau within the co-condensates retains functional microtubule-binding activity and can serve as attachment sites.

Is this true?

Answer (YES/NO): YES